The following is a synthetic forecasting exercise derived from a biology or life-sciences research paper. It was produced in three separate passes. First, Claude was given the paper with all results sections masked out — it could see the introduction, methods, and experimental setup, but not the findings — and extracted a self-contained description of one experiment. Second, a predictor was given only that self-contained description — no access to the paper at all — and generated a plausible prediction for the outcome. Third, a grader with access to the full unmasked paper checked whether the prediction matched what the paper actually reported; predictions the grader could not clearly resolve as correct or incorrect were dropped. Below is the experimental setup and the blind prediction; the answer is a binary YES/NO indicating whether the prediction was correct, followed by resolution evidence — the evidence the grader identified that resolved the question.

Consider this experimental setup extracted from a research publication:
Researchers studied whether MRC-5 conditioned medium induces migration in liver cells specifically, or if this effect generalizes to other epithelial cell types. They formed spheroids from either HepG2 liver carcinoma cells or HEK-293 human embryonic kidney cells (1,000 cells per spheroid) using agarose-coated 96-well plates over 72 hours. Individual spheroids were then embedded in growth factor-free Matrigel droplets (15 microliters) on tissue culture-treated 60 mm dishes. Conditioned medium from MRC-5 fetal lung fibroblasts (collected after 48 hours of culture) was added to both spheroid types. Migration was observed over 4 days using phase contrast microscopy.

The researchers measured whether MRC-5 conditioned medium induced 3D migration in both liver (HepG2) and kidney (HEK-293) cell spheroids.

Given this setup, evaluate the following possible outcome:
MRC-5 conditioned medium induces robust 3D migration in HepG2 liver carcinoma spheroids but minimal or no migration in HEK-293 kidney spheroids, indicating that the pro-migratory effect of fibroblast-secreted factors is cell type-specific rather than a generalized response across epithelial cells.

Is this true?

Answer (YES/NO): NO